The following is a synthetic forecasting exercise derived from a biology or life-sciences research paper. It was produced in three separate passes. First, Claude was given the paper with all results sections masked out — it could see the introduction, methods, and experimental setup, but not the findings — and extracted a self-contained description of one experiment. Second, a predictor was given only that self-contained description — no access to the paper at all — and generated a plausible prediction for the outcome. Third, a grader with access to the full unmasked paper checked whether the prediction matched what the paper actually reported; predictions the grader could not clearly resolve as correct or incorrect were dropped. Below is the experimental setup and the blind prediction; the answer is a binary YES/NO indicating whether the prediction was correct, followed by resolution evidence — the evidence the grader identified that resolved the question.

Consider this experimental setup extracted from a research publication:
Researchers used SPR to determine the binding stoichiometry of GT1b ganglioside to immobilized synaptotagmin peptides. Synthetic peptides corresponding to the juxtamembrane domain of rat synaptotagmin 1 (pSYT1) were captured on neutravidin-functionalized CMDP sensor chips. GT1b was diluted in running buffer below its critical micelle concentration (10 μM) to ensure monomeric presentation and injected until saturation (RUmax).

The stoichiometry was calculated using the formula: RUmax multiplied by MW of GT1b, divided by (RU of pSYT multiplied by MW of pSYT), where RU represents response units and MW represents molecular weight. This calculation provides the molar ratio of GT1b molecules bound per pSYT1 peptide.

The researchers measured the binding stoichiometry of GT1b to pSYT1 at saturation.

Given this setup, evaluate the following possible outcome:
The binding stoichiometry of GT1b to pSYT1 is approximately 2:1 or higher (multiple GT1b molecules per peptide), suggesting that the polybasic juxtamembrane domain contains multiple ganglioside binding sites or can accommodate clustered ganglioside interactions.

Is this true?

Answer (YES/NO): YES